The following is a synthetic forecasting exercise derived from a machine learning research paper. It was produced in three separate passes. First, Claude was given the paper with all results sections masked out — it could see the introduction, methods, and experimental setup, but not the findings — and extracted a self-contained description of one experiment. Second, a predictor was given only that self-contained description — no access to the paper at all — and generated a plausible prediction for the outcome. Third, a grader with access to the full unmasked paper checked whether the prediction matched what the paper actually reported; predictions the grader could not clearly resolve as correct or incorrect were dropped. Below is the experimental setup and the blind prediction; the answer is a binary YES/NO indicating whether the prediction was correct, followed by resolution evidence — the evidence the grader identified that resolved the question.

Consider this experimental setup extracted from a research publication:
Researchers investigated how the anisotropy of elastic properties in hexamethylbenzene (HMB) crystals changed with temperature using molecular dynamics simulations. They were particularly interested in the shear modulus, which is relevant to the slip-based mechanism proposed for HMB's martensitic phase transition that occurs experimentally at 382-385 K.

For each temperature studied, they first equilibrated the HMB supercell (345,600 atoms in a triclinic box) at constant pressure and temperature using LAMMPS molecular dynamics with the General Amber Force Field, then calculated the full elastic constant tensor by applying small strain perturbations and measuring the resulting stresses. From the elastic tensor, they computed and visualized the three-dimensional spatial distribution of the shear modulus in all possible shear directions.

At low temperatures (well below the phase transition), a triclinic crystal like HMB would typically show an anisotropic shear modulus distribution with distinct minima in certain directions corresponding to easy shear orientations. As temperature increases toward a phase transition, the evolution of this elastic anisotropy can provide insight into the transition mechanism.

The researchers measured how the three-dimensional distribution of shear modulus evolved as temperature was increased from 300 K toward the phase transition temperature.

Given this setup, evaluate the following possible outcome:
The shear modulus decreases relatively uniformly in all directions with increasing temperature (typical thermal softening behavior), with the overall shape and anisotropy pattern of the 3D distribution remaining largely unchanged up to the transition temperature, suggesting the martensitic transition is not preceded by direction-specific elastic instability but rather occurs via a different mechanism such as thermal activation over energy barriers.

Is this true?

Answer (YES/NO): NO